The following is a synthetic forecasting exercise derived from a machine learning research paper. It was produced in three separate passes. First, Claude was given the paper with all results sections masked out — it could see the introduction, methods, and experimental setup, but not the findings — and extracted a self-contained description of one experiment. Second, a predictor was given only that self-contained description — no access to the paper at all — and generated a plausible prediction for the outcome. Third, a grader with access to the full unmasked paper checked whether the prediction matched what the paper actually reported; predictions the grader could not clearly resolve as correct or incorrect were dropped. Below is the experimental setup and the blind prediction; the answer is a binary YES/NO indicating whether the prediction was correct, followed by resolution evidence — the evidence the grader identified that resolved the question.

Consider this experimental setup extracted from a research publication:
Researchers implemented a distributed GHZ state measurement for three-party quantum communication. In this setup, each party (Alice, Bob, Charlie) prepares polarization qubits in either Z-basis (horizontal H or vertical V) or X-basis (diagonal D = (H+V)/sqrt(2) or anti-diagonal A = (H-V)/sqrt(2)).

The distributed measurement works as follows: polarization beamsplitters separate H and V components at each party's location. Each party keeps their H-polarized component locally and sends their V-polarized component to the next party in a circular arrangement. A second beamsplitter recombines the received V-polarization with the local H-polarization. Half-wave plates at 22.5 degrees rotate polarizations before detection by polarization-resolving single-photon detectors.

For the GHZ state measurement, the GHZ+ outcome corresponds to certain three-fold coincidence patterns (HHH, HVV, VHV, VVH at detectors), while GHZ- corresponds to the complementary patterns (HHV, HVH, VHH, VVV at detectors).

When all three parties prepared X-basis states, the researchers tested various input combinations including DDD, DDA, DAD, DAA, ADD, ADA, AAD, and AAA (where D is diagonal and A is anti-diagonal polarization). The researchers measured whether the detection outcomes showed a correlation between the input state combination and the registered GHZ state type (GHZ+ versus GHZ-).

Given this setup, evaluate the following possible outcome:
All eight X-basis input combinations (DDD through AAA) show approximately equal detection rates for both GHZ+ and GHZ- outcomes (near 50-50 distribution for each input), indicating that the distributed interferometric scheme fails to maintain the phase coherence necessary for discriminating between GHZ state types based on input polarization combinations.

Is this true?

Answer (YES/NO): NO